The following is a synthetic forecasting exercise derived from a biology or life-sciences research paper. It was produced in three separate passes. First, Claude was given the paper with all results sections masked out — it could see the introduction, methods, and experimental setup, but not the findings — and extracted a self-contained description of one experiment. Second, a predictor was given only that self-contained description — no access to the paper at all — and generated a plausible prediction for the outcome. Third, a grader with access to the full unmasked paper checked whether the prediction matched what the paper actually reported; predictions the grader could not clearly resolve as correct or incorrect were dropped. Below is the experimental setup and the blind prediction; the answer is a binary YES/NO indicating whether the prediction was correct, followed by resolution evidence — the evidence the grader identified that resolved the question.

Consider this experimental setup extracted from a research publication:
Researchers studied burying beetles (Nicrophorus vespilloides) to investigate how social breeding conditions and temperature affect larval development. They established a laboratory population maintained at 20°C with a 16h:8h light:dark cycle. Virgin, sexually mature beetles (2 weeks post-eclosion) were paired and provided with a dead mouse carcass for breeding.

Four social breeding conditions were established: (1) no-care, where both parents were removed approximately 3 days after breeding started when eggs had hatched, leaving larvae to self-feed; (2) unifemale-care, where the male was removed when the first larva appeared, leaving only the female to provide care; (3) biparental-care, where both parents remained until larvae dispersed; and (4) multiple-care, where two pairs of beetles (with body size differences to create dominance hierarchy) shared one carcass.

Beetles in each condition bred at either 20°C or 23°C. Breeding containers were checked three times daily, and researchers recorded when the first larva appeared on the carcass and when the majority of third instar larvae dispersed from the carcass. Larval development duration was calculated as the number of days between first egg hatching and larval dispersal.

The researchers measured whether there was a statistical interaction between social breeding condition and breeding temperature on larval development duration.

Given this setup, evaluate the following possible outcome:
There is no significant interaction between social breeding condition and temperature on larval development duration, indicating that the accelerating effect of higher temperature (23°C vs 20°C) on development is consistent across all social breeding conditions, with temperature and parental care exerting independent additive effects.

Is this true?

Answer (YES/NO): NO